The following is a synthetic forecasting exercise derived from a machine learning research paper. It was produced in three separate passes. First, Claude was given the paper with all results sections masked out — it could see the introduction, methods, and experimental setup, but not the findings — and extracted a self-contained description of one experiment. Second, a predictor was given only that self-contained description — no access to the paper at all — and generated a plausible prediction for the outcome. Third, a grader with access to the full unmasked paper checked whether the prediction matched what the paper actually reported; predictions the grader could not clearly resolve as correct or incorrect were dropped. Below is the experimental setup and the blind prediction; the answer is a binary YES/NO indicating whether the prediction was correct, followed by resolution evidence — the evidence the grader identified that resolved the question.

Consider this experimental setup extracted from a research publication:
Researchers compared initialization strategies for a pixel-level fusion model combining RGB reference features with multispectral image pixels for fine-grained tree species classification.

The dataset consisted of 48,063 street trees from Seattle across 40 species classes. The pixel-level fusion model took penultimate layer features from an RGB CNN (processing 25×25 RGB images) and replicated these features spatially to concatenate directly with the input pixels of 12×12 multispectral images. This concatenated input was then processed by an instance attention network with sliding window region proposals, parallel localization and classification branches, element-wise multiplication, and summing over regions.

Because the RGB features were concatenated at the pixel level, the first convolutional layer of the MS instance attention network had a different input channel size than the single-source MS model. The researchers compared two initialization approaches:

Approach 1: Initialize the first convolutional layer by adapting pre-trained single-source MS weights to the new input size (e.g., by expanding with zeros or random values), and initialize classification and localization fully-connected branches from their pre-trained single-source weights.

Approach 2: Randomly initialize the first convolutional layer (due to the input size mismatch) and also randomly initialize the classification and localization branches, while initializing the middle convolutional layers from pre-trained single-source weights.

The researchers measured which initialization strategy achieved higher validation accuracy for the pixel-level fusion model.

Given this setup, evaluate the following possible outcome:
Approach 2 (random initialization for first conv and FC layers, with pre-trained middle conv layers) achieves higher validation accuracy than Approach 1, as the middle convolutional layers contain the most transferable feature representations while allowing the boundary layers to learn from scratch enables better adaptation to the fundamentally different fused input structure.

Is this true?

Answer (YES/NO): YES